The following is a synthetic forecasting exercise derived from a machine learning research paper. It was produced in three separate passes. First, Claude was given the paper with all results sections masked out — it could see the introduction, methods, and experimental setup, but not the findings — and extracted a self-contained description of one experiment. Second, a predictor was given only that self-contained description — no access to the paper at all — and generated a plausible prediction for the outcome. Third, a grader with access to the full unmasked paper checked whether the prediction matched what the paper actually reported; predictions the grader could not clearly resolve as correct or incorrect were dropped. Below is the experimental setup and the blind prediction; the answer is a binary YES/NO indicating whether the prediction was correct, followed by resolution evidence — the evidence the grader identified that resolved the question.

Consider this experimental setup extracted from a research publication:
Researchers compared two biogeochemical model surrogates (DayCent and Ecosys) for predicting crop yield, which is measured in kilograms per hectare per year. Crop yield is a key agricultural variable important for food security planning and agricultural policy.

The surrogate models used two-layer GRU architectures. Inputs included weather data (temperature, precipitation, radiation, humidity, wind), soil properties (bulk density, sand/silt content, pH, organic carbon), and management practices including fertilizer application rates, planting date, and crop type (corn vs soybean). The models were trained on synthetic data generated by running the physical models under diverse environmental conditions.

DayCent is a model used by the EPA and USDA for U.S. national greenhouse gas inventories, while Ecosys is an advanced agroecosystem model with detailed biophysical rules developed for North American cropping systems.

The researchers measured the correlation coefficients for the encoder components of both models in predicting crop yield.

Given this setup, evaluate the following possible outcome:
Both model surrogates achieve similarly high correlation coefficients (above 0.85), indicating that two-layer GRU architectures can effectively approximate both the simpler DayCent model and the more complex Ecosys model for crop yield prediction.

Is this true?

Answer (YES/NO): NO